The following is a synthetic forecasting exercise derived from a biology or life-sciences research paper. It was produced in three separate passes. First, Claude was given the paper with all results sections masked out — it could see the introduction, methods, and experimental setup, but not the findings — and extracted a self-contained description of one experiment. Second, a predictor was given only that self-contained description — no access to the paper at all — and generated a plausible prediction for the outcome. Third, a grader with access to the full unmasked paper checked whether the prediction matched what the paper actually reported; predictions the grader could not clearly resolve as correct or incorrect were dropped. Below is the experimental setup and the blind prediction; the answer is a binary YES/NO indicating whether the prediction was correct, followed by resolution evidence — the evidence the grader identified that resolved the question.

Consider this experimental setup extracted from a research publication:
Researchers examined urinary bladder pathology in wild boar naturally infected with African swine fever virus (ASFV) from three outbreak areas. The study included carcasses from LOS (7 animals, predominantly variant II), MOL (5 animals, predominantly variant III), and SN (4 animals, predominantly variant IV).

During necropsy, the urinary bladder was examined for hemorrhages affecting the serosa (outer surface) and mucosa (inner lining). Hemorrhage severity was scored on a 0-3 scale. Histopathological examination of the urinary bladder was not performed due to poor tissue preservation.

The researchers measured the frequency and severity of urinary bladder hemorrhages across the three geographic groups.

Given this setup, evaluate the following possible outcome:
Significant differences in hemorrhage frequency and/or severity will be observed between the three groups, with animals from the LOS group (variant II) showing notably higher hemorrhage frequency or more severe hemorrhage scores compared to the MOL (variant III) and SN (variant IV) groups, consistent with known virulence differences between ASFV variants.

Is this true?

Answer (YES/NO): NO